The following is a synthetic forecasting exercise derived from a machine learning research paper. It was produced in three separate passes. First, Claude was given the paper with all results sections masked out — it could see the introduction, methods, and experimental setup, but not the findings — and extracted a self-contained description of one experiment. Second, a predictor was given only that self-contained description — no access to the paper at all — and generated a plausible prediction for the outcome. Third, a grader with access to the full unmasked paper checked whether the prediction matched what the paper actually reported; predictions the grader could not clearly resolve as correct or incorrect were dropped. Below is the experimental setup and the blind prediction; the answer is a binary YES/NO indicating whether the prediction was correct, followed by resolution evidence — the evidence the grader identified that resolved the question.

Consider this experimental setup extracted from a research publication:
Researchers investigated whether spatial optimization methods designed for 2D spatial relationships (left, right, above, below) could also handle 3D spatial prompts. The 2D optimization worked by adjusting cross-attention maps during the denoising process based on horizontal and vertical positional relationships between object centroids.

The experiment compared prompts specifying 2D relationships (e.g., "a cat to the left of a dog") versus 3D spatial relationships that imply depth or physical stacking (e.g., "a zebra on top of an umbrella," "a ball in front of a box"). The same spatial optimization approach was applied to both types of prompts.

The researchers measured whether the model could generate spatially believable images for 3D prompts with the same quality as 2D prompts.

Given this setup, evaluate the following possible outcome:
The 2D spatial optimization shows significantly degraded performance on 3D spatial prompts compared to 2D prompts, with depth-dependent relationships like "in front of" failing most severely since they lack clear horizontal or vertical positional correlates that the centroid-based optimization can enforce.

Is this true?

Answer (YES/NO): NO